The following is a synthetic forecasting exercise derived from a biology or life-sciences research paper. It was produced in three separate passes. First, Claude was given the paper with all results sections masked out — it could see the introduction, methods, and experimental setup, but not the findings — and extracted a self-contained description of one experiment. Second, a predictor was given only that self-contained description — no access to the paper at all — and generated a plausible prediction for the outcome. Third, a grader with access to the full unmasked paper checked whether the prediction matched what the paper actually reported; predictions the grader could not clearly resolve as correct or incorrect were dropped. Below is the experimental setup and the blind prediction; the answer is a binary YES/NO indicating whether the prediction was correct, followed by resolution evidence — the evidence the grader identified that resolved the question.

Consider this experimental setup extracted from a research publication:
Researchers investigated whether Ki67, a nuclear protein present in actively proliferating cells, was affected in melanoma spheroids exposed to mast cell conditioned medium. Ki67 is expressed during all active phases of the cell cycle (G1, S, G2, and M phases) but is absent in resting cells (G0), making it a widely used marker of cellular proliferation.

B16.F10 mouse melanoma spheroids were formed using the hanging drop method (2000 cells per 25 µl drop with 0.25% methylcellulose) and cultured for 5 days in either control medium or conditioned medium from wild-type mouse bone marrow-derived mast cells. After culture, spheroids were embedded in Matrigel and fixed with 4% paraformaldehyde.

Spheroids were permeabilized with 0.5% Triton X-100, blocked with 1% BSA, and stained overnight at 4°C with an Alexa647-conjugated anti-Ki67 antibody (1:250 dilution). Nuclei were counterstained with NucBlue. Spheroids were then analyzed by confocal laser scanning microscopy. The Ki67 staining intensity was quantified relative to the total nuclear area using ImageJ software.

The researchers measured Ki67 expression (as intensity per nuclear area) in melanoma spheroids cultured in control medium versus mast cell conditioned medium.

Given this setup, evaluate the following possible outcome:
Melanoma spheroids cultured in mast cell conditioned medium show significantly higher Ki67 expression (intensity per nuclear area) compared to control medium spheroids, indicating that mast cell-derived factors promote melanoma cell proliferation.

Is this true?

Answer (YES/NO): NO